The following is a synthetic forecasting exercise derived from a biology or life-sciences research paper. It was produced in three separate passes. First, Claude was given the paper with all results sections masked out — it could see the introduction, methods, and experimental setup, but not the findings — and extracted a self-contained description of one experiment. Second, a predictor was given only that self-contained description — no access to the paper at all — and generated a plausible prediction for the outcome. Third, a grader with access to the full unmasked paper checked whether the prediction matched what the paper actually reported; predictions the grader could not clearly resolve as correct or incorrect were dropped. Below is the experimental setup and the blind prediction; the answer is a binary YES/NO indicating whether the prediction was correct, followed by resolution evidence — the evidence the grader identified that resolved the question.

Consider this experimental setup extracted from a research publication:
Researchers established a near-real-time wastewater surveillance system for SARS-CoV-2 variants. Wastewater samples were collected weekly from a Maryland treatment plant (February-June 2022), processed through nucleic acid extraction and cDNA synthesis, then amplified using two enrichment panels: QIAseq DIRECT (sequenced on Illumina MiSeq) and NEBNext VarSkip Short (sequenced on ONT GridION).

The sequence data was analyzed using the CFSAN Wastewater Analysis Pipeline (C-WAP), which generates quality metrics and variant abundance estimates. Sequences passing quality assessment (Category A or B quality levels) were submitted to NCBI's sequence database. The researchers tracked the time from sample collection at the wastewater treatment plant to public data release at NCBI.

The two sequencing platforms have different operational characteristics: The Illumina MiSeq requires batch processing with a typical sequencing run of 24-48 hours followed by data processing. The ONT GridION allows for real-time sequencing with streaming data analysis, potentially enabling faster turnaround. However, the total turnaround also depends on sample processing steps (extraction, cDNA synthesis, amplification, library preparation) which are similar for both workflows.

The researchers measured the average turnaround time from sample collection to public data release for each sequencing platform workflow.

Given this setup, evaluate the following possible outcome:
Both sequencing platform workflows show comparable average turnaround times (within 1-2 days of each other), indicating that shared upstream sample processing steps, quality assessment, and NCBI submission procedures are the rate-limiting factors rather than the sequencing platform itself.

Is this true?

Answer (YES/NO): NO